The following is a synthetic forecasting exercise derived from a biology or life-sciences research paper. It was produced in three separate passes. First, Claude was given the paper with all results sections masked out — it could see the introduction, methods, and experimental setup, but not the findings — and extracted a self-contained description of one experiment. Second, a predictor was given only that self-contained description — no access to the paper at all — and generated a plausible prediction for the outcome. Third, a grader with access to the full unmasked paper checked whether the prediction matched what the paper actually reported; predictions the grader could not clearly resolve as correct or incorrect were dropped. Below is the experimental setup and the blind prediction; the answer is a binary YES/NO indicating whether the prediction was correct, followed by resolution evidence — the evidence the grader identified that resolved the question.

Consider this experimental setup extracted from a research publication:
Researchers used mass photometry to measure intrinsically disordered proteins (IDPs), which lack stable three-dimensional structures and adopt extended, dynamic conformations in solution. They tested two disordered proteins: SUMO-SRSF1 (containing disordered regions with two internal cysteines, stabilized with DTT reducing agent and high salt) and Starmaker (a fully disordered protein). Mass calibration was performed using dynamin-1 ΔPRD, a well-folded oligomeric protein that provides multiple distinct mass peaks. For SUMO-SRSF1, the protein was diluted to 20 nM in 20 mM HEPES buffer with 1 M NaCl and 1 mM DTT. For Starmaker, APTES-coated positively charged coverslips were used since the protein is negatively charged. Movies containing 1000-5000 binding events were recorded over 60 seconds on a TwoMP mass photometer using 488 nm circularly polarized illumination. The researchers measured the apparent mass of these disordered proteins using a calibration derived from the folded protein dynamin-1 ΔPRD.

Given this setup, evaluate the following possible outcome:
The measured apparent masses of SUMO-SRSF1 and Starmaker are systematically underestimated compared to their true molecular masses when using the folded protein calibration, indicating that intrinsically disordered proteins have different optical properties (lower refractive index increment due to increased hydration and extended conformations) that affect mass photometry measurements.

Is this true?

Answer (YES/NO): NO